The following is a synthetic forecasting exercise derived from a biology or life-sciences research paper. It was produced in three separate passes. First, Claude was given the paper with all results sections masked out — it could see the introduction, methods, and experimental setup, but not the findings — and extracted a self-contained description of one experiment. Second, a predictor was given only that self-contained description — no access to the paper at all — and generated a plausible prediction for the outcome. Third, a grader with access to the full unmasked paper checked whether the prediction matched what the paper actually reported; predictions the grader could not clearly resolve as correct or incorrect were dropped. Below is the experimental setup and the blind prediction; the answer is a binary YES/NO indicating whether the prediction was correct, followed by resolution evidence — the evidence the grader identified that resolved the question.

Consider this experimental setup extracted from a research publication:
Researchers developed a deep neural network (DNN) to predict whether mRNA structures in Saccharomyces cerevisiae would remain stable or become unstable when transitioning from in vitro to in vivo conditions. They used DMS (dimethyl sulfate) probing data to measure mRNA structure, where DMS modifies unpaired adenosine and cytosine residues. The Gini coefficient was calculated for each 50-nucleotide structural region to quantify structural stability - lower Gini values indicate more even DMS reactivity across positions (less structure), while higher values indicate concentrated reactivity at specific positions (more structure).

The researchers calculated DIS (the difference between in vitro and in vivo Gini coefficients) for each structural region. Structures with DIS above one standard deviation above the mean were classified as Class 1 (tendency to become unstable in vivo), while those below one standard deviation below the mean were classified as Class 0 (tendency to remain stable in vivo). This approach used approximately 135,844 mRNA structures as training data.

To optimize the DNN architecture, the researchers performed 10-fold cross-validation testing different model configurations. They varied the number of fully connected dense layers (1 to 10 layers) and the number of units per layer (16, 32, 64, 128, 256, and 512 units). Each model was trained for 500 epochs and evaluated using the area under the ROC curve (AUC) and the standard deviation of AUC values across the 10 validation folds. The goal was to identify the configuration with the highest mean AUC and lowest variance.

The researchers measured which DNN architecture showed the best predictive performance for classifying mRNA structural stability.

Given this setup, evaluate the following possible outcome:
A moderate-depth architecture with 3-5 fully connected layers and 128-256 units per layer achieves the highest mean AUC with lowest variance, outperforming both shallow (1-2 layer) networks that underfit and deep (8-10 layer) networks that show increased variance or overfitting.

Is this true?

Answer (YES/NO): NO